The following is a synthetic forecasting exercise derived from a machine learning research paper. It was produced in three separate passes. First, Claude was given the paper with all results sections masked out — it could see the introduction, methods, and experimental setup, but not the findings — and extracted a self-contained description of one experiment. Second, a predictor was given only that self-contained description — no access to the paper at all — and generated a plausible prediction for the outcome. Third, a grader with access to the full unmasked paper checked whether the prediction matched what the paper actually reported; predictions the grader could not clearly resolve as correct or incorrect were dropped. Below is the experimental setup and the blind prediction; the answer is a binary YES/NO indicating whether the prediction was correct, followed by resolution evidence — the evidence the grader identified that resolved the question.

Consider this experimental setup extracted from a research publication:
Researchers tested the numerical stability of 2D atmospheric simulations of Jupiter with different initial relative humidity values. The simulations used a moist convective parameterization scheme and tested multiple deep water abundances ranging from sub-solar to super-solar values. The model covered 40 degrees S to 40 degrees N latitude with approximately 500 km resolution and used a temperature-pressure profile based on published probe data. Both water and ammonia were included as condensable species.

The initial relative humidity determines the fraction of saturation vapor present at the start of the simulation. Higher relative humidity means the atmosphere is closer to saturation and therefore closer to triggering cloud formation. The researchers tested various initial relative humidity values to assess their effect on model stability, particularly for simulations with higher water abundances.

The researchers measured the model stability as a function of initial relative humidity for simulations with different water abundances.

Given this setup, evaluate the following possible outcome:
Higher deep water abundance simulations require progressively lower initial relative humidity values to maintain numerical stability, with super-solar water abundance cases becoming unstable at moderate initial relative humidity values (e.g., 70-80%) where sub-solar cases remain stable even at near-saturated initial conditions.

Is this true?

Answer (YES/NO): NO